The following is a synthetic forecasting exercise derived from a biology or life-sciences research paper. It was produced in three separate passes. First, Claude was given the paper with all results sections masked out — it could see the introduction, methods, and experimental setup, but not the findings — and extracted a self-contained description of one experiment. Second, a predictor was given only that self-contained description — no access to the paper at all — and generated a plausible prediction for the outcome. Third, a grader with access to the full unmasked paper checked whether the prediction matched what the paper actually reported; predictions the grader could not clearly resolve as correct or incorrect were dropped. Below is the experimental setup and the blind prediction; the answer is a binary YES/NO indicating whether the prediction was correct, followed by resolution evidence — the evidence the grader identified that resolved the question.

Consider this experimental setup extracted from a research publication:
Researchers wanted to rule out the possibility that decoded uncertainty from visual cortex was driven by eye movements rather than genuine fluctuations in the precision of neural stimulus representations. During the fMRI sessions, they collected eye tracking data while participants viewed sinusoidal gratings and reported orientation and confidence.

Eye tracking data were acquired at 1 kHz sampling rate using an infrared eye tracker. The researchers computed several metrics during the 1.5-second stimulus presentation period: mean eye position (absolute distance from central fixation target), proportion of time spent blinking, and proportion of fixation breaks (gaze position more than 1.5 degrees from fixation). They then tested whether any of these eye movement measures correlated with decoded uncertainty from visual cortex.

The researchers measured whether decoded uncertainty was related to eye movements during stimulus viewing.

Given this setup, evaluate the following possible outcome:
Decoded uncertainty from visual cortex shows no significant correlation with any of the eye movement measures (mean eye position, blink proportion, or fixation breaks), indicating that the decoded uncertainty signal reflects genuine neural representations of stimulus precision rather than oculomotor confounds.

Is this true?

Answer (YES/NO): YES